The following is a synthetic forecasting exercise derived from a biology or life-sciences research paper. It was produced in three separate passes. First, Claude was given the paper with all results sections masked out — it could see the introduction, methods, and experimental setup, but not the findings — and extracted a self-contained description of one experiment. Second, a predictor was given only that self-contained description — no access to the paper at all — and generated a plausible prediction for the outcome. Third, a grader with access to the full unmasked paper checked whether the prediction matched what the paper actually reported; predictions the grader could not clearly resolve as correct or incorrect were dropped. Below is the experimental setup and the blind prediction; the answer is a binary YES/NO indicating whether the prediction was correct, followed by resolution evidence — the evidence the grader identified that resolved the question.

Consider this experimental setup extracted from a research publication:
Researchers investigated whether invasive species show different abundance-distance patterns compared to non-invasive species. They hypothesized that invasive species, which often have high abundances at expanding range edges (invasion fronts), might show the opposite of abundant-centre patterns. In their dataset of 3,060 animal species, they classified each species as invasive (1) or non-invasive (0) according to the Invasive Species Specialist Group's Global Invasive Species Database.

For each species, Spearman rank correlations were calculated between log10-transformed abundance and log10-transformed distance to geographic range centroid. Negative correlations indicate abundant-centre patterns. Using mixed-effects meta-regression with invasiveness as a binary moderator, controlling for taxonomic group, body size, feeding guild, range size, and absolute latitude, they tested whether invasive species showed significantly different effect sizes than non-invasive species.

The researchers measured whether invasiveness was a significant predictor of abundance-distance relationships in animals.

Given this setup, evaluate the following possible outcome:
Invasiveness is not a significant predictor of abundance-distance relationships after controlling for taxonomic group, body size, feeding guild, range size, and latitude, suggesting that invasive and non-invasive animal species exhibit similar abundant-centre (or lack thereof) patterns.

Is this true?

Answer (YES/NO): YES